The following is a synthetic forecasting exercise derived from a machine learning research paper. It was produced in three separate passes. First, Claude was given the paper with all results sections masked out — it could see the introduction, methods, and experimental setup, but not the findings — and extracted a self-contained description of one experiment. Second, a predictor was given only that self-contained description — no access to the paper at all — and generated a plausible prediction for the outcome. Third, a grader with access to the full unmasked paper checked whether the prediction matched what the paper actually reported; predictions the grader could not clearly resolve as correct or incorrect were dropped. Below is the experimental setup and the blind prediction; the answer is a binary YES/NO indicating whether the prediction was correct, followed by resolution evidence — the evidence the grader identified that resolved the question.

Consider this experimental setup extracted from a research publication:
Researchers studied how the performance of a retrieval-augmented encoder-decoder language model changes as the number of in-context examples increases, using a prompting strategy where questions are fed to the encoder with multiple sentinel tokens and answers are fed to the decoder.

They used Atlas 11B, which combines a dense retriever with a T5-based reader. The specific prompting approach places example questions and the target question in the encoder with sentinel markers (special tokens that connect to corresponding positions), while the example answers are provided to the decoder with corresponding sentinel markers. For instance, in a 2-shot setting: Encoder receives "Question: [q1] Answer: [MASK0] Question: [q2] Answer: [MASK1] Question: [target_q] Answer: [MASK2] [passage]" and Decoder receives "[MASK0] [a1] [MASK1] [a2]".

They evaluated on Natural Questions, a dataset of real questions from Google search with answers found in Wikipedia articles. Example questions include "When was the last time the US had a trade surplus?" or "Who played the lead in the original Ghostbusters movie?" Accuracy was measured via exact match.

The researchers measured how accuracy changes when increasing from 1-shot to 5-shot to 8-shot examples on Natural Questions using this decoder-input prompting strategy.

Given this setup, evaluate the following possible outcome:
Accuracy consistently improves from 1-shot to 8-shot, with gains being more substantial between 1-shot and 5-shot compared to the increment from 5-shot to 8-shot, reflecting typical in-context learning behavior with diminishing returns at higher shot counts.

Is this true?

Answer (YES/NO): NO